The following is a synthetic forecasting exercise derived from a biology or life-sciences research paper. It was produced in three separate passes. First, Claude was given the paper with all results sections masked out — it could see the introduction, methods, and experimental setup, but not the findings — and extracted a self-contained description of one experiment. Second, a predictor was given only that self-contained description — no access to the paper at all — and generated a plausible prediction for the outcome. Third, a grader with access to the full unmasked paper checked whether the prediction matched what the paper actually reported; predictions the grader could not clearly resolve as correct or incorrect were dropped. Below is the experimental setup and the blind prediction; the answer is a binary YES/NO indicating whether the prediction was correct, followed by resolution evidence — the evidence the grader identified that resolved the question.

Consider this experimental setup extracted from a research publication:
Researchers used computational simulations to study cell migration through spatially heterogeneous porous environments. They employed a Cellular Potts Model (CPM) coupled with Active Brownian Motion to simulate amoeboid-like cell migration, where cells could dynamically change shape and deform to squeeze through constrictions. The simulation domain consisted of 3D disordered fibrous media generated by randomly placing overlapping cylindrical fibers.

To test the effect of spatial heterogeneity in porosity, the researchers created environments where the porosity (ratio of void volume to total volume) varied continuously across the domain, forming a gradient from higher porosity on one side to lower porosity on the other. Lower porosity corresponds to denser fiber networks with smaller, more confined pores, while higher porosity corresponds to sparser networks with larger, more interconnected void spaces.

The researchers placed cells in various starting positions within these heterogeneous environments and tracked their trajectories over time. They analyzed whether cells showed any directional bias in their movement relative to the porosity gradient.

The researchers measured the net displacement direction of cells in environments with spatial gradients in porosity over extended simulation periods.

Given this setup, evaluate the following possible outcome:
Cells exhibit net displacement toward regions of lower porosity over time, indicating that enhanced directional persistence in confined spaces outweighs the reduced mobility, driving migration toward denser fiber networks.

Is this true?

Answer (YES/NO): NO